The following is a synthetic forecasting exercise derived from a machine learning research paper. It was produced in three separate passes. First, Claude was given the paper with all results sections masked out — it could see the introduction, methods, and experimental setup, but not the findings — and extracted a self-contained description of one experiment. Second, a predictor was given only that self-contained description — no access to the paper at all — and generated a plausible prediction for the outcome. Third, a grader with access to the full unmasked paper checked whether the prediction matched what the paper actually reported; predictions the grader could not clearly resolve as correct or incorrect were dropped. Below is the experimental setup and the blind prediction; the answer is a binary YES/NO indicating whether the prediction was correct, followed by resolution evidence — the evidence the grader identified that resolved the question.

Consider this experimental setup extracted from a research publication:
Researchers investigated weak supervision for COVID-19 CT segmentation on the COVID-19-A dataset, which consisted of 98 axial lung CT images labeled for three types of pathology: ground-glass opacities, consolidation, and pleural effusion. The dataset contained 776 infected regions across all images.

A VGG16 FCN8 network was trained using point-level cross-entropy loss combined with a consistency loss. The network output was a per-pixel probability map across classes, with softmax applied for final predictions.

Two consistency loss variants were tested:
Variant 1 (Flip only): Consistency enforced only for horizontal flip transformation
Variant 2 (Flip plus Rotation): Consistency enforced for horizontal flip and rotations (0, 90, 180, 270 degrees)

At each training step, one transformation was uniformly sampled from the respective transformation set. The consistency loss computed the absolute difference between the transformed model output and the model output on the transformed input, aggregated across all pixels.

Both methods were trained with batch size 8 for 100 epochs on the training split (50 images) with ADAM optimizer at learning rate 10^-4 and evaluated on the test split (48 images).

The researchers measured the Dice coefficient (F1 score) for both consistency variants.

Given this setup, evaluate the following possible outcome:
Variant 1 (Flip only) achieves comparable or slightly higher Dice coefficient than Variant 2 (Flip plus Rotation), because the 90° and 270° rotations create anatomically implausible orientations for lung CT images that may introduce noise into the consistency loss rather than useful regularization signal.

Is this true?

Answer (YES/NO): NO